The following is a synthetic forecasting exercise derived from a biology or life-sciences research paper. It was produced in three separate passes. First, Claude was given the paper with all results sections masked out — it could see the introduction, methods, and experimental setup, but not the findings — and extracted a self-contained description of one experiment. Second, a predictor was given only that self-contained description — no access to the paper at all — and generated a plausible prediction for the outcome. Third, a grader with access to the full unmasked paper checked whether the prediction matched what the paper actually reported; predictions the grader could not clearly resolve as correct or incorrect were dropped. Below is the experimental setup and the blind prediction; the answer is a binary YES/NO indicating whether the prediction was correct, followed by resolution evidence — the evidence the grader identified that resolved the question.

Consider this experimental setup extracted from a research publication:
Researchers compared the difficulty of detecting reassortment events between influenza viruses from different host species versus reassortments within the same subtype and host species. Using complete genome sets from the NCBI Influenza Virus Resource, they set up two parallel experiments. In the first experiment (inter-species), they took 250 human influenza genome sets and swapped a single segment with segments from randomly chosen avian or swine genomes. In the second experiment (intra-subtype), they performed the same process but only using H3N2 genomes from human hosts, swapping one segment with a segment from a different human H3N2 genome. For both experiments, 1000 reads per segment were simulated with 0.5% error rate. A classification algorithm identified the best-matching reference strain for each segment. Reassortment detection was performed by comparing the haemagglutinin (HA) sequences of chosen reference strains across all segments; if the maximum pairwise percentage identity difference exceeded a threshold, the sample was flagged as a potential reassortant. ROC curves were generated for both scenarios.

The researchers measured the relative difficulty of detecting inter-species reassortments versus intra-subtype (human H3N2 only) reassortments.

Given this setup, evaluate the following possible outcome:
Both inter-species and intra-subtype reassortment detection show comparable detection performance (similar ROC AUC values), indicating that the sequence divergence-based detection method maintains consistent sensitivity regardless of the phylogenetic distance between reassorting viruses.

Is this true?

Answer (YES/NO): NO